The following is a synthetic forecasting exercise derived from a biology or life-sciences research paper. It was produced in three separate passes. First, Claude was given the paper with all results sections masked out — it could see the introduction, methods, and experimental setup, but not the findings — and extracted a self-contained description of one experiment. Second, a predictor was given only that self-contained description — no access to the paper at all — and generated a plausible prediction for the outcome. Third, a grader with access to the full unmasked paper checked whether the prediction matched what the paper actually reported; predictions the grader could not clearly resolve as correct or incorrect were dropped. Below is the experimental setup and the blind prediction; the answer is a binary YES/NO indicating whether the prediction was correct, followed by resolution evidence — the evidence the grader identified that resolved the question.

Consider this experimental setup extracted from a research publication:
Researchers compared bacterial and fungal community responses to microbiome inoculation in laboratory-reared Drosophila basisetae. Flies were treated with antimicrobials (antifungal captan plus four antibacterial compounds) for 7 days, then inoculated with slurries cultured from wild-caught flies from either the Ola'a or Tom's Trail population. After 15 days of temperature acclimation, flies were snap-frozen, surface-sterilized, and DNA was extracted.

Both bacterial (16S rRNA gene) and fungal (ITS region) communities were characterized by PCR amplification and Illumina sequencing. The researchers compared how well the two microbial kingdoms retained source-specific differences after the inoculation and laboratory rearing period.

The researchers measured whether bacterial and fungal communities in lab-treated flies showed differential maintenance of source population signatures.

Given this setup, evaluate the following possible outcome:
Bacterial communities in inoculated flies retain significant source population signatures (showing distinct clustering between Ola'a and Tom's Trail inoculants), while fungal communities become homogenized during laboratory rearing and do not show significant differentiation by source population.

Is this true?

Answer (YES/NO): NO